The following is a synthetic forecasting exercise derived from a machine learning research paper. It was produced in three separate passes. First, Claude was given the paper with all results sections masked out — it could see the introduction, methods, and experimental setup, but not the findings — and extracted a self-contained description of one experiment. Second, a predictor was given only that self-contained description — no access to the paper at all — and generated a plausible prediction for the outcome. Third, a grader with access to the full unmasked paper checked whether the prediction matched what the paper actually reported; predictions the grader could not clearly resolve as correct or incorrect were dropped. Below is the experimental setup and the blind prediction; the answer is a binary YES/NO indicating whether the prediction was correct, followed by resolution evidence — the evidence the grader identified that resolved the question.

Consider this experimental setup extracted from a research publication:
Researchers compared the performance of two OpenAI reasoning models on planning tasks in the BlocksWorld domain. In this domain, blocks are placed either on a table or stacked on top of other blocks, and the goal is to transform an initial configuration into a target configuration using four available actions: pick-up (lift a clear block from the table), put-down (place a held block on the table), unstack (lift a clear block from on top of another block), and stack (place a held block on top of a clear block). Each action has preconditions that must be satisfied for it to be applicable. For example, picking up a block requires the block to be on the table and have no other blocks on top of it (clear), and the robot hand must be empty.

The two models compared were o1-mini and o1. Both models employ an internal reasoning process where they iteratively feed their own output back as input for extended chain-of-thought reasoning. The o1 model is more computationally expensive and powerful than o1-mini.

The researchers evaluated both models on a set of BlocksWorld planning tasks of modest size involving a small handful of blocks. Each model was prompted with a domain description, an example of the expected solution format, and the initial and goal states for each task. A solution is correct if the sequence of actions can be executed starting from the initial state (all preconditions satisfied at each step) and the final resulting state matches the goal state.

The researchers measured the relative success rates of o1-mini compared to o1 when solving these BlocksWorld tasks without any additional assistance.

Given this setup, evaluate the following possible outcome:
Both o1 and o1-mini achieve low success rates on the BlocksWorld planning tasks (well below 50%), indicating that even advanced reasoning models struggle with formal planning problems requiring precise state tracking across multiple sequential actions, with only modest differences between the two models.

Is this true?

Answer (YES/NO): NO